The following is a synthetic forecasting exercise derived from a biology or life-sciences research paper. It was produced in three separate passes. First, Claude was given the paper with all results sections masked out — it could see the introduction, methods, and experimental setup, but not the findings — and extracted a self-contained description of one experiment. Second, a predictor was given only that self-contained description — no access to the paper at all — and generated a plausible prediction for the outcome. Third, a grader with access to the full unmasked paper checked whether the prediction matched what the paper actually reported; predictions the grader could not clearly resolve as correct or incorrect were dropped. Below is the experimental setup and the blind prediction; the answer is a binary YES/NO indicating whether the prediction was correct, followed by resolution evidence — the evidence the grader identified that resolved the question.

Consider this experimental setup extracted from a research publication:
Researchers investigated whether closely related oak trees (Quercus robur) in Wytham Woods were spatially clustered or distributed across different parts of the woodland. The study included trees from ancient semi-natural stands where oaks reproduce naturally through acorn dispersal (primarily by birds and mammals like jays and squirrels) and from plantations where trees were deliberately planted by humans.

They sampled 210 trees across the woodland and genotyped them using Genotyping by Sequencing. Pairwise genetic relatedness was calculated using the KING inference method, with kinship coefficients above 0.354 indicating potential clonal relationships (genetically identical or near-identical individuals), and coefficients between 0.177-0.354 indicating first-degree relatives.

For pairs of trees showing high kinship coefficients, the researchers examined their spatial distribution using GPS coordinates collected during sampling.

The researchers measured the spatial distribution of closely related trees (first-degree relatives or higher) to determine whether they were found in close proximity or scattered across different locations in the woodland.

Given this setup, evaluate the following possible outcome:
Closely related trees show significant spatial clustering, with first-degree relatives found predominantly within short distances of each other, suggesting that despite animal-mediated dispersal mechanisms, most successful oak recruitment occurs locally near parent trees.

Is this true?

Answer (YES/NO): NO